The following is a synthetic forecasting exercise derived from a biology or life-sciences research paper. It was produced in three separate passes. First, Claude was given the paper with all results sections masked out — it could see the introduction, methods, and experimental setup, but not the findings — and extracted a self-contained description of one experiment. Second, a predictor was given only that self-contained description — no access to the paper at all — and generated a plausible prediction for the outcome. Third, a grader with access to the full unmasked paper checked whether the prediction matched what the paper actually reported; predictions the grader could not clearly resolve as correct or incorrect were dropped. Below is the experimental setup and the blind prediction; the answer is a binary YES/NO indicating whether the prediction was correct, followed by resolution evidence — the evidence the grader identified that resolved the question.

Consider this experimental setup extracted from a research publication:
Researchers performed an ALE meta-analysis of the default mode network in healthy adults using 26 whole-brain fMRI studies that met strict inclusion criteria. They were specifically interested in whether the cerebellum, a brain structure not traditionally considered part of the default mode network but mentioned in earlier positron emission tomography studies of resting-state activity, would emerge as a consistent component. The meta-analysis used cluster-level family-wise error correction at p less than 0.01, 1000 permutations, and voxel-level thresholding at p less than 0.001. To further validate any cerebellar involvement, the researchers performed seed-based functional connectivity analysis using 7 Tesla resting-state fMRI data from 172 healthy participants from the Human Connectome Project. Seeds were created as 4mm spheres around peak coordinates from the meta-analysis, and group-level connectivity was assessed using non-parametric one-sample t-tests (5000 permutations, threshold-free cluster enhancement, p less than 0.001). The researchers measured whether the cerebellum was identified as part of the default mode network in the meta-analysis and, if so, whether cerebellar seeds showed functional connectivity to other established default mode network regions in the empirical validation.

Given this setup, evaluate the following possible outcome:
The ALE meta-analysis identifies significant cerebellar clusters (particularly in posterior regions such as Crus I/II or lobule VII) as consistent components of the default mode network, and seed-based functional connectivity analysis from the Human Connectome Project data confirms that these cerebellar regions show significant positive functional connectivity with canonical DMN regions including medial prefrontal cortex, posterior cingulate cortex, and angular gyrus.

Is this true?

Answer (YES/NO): YES